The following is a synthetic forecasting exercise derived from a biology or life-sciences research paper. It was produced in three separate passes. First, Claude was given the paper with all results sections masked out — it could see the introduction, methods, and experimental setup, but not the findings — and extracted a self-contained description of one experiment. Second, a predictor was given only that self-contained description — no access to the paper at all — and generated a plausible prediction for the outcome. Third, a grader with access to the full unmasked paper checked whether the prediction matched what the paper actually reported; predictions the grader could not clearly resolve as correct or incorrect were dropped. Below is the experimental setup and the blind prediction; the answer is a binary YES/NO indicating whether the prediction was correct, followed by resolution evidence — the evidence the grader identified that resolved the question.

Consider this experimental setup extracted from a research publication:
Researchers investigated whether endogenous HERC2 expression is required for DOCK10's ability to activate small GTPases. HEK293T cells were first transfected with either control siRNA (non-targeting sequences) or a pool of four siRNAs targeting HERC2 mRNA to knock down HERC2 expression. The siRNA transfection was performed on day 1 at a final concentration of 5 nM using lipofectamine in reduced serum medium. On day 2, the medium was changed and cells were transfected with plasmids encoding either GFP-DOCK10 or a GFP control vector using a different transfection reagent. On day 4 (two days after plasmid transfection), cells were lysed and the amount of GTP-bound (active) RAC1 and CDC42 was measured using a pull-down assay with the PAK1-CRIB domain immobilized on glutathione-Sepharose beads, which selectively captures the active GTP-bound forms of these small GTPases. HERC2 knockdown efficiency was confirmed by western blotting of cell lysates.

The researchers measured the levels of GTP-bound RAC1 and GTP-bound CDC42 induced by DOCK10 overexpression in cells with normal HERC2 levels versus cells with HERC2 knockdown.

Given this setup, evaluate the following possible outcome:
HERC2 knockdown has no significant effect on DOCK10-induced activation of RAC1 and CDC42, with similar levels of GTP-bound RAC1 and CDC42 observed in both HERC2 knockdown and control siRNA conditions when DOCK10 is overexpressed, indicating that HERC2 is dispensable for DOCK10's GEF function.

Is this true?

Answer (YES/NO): NO